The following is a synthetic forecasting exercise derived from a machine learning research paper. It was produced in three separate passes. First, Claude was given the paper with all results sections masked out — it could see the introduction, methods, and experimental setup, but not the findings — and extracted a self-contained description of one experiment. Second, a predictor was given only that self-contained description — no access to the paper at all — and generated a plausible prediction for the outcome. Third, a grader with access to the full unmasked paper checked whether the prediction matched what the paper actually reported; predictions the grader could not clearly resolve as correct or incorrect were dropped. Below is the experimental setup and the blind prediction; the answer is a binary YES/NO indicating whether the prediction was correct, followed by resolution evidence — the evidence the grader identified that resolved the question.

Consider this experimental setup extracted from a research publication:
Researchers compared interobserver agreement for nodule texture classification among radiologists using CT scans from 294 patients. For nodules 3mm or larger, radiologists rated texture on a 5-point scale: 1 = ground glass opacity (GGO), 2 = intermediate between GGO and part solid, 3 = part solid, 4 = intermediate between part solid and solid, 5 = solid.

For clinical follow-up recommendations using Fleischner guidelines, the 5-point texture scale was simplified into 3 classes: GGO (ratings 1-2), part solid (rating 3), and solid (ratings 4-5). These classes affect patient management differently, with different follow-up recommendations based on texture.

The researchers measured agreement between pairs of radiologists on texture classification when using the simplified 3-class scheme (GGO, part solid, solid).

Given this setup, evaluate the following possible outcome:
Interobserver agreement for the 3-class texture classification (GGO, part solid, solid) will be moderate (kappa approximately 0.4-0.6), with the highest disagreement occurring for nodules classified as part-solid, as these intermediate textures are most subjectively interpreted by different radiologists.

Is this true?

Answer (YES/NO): NO